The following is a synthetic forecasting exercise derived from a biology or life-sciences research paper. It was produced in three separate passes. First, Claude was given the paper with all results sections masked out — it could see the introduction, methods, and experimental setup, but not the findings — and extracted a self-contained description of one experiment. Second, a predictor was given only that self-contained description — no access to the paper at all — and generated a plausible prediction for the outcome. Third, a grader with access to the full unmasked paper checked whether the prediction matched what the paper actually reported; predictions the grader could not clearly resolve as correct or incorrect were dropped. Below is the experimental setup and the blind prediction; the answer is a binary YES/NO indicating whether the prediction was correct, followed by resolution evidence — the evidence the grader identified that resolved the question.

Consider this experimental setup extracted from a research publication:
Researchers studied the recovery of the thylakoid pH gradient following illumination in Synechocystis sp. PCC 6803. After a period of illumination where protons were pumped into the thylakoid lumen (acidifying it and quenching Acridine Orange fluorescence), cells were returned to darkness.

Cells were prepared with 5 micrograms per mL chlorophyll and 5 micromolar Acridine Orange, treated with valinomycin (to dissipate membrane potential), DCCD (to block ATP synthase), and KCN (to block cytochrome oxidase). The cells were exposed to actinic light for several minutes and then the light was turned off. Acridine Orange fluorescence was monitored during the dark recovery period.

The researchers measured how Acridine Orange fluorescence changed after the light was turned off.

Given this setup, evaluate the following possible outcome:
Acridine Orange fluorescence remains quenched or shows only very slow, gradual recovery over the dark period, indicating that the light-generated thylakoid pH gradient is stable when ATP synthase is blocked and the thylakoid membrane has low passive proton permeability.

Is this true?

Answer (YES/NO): NO